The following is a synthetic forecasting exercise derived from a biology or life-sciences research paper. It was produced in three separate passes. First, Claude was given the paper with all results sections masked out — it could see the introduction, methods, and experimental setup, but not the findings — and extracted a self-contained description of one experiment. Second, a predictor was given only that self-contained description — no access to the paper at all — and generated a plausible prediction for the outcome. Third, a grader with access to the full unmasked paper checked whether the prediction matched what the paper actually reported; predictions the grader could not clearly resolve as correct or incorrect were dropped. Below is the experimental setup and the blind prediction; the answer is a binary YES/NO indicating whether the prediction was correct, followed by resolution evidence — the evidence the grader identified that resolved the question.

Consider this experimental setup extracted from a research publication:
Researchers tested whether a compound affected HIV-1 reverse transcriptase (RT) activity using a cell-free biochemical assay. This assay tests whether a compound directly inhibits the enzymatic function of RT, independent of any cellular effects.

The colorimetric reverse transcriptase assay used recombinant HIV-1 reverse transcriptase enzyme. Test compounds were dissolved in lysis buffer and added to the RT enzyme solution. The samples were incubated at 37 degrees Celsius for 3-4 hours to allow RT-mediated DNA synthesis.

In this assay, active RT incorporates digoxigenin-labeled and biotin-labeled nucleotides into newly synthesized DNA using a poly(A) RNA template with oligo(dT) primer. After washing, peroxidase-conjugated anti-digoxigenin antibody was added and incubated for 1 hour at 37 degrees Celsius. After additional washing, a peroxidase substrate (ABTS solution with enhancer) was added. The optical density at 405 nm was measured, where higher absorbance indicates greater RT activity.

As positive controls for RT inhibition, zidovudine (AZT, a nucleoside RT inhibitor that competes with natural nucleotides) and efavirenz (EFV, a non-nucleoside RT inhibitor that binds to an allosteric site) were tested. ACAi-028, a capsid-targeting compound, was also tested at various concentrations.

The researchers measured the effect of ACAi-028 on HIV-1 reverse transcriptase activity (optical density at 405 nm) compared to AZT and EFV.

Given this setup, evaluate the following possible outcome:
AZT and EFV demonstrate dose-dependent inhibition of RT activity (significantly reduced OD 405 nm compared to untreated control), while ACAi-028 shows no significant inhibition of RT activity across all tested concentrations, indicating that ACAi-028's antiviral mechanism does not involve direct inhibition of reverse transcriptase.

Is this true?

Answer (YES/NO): NO